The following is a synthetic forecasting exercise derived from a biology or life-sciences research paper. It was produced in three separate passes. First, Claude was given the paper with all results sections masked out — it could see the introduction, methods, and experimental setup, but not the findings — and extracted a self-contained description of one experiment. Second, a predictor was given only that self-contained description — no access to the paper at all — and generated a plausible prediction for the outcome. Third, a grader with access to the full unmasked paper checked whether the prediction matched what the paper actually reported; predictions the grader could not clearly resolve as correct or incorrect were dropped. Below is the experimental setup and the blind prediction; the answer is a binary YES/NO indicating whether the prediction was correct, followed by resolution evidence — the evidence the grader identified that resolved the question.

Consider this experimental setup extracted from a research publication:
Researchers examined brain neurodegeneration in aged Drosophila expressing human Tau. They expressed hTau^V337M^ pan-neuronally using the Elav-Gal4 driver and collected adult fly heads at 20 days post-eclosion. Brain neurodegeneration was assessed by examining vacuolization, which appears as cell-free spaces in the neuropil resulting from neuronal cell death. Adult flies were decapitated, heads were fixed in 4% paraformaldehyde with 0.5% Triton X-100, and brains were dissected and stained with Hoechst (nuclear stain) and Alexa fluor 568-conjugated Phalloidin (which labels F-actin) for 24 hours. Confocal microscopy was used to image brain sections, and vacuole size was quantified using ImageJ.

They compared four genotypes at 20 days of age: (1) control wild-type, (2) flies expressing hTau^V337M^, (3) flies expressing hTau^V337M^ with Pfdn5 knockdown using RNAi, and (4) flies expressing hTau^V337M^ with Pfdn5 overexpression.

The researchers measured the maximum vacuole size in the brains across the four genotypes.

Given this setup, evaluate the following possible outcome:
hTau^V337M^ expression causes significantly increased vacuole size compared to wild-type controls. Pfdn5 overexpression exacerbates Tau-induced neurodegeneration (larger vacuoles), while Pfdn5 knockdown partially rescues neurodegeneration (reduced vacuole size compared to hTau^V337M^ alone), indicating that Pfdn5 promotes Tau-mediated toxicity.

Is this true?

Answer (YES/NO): NO